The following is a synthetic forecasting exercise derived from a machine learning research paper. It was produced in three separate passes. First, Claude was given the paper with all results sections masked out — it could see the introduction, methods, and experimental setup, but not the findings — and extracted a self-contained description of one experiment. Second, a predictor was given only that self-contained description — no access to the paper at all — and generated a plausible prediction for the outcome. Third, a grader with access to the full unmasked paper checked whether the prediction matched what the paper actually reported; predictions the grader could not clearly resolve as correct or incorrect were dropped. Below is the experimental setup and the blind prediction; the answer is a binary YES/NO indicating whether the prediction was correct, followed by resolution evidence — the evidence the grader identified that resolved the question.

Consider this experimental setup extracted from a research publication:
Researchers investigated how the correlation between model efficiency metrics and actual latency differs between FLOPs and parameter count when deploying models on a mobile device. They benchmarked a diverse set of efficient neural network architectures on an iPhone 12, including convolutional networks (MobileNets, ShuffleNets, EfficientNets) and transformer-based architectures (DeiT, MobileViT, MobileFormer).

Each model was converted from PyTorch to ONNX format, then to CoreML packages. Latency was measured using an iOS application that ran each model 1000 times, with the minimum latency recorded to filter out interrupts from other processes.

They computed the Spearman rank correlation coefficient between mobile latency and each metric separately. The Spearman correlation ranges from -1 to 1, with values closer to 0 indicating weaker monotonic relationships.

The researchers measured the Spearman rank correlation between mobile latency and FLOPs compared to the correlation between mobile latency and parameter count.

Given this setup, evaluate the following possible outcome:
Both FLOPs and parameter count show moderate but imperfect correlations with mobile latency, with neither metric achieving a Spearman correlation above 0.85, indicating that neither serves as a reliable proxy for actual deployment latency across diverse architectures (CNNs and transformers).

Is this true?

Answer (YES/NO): NO